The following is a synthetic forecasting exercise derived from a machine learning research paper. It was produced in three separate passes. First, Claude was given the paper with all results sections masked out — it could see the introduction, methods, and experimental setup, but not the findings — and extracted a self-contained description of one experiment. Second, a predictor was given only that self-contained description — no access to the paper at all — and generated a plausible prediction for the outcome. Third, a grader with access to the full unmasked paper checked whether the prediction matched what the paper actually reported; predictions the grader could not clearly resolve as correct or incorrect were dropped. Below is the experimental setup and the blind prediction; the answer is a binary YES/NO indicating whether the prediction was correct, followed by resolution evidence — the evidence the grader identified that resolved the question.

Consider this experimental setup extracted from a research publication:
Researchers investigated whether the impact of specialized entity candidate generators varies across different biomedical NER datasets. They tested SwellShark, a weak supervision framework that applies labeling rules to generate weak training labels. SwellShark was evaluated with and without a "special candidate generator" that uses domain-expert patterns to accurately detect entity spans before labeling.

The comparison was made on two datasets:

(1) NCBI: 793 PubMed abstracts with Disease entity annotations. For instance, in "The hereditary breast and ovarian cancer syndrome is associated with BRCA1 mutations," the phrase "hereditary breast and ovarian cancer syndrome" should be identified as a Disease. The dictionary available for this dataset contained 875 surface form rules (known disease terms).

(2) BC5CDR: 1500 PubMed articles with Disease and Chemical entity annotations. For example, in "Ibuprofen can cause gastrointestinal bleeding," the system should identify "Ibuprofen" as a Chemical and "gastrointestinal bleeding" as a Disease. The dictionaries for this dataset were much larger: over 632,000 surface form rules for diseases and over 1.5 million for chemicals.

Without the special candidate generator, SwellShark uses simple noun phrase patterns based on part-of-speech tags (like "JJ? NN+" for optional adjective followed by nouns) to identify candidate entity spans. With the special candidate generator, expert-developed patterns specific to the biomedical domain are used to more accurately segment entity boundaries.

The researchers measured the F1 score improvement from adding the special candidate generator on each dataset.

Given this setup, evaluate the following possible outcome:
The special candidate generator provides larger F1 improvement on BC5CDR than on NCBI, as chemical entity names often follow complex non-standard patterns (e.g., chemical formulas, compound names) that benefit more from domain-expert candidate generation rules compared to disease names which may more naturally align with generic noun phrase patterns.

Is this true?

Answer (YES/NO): NO